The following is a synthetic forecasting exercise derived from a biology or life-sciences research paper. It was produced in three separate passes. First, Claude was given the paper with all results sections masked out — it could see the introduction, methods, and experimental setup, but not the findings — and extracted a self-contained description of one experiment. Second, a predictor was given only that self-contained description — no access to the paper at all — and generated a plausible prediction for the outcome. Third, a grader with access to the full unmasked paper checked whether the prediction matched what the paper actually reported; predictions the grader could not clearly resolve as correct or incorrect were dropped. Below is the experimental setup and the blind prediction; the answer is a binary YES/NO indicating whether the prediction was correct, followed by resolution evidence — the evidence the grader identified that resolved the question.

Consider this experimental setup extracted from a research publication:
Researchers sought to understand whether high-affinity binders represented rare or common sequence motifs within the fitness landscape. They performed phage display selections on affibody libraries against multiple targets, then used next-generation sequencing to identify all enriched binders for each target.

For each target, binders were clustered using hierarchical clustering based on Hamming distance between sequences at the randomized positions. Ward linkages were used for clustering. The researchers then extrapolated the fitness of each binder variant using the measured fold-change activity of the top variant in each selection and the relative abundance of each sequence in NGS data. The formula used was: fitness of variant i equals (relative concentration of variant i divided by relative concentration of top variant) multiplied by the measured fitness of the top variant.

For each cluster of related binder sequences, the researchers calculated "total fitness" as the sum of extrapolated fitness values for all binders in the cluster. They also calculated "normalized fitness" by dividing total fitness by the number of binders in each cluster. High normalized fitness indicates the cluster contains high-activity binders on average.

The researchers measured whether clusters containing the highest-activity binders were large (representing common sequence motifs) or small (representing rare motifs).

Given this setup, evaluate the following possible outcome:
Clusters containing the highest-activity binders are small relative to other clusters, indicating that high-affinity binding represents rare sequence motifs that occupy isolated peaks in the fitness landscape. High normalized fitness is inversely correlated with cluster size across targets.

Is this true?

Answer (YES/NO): NO